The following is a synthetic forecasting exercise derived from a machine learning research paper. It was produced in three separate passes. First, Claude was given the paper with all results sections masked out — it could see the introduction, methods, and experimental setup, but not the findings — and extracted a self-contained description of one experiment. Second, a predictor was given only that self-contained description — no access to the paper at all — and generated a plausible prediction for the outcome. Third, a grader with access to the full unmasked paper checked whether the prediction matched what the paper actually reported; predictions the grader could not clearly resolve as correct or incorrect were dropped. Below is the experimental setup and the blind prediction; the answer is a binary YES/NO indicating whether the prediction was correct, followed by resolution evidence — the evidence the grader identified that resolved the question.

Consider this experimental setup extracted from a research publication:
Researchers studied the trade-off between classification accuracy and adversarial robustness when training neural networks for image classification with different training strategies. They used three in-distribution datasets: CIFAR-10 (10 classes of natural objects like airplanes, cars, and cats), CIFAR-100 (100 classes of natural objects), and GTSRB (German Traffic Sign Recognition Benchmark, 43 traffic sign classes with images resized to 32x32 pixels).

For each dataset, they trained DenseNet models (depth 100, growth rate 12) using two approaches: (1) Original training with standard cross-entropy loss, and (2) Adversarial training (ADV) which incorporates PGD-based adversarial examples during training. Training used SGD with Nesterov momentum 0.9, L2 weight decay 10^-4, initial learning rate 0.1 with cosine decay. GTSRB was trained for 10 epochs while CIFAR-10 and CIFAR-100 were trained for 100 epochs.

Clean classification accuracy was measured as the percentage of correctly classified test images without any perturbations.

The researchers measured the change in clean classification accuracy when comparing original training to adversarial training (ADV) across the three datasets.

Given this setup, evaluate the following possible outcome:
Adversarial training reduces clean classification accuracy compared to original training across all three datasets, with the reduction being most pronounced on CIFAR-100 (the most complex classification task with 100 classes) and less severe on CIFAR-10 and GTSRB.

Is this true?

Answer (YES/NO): YES